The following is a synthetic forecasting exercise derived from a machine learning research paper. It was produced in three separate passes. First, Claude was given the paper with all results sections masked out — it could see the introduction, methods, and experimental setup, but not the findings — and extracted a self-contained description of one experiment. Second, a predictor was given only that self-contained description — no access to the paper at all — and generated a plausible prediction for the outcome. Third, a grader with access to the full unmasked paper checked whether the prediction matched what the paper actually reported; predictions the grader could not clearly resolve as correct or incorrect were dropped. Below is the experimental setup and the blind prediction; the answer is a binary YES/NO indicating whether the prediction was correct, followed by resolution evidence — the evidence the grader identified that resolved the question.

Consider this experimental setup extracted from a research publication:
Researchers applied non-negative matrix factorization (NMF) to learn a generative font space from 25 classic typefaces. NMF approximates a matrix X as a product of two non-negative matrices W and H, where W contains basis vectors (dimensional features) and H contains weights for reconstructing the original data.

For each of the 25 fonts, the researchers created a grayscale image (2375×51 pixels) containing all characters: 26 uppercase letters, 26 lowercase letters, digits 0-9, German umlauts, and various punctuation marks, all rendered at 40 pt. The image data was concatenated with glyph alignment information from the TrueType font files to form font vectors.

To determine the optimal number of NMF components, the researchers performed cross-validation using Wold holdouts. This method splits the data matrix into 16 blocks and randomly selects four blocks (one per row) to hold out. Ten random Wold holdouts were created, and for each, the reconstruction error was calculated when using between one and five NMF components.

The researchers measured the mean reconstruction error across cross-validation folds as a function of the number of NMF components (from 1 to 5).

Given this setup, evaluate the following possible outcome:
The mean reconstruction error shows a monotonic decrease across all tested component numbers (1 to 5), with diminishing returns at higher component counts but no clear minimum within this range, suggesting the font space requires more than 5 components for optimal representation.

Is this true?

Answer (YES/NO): NO